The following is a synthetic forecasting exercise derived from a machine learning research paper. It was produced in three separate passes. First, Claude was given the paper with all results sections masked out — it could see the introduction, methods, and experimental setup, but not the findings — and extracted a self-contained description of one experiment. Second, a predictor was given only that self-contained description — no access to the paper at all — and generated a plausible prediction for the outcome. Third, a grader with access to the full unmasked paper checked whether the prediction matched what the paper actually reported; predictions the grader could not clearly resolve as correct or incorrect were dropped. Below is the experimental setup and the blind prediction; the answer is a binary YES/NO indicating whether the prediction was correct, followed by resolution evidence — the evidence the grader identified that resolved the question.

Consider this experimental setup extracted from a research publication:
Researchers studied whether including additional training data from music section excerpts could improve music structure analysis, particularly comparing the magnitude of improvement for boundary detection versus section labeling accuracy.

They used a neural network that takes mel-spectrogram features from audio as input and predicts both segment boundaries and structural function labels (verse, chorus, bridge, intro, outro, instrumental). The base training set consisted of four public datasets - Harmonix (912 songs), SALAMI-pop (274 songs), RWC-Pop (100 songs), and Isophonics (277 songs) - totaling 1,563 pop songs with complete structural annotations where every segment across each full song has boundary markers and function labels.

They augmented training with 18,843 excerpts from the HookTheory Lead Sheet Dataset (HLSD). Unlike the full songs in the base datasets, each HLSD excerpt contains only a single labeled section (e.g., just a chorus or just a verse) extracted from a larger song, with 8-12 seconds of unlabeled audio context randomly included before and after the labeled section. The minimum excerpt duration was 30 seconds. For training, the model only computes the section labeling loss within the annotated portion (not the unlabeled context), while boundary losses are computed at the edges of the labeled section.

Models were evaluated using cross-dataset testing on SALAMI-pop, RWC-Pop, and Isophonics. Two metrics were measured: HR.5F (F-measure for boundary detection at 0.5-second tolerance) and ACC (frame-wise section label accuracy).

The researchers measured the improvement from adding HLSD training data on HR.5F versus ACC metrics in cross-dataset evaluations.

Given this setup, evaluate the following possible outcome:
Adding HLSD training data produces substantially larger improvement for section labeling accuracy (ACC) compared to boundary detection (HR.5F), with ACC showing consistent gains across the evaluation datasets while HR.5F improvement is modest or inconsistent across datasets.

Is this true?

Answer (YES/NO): NO